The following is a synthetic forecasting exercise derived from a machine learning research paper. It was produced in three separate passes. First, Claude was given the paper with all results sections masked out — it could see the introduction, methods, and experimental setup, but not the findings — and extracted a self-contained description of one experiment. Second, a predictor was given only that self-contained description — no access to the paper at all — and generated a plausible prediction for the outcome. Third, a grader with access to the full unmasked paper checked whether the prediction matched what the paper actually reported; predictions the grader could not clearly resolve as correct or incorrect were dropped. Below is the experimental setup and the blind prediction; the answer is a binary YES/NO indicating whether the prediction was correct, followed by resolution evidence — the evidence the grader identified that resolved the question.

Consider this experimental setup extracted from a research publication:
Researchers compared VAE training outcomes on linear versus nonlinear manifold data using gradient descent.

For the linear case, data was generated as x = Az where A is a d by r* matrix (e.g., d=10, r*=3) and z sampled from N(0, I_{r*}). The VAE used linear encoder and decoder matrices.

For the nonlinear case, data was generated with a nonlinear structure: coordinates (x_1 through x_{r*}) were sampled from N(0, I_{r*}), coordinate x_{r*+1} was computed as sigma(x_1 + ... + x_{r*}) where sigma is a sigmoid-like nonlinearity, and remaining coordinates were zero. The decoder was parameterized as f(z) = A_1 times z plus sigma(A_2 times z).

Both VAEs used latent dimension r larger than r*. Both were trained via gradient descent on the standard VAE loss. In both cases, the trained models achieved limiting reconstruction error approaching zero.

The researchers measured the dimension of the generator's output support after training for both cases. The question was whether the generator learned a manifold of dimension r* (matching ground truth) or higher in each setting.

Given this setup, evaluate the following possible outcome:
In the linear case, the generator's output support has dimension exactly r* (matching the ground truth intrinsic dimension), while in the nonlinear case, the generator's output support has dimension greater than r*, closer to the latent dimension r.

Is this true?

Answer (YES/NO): NO